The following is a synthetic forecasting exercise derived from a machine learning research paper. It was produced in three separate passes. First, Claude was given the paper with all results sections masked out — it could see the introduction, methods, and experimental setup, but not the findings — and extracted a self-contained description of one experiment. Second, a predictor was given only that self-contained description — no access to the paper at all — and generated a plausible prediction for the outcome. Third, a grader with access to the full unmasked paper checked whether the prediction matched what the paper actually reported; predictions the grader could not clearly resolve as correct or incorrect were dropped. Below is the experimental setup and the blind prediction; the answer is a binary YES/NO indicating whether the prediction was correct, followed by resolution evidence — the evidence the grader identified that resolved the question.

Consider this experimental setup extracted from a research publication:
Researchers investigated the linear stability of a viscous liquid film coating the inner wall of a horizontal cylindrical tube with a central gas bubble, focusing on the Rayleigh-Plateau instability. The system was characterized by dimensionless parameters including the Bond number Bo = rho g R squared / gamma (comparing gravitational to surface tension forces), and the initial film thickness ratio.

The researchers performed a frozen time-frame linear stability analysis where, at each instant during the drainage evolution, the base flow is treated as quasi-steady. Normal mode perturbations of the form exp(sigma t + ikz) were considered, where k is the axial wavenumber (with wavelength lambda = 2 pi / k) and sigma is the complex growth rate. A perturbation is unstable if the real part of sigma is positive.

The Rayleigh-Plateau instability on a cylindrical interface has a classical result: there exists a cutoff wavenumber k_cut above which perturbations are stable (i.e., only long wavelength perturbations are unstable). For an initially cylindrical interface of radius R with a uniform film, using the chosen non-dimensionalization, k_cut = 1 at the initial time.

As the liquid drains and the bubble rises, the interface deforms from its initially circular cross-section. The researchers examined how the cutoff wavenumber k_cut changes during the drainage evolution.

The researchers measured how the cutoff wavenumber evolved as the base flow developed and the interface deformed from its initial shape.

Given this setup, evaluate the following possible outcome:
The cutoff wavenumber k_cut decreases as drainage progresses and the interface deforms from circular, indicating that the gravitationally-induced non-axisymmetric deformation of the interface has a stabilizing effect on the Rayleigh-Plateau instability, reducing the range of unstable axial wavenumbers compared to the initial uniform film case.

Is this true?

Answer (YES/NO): YES